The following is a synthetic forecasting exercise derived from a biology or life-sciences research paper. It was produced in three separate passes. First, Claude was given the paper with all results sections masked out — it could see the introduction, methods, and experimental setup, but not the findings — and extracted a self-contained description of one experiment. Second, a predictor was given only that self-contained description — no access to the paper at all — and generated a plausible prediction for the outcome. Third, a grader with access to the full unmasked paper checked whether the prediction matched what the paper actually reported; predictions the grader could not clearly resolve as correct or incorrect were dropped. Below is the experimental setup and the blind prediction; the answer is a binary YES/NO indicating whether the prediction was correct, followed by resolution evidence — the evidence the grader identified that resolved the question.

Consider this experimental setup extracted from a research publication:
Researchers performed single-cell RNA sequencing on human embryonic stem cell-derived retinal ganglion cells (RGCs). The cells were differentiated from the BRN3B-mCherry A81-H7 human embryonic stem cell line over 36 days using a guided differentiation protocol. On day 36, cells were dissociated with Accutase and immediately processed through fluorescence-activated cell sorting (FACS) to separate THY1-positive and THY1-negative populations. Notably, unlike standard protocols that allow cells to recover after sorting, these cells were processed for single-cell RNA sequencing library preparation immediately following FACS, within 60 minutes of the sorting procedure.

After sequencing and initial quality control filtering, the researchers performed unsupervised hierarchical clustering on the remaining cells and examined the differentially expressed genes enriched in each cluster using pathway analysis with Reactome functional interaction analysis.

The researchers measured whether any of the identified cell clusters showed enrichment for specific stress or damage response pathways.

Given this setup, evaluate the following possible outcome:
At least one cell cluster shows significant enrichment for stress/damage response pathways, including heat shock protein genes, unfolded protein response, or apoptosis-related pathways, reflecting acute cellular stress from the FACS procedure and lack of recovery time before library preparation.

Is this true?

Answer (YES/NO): YES